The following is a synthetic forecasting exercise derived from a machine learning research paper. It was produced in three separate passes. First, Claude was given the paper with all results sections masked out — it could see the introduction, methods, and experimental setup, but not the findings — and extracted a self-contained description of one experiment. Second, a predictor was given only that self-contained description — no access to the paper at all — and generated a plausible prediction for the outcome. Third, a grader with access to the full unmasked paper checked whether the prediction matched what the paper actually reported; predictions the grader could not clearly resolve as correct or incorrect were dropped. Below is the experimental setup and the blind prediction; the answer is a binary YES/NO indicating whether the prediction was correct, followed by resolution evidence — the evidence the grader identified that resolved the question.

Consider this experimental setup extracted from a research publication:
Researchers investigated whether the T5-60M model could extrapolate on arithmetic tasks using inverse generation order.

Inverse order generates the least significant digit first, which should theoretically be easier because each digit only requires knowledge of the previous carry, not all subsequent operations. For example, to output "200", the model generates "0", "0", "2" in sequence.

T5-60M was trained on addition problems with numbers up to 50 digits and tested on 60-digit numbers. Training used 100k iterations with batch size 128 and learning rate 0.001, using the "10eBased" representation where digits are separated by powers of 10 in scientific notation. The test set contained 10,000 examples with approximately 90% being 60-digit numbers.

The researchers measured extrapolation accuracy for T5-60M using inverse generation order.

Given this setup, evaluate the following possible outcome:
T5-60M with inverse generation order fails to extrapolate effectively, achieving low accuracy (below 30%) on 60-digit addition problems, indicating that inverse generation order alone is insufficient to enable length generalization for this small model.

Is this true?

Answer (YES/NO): YES